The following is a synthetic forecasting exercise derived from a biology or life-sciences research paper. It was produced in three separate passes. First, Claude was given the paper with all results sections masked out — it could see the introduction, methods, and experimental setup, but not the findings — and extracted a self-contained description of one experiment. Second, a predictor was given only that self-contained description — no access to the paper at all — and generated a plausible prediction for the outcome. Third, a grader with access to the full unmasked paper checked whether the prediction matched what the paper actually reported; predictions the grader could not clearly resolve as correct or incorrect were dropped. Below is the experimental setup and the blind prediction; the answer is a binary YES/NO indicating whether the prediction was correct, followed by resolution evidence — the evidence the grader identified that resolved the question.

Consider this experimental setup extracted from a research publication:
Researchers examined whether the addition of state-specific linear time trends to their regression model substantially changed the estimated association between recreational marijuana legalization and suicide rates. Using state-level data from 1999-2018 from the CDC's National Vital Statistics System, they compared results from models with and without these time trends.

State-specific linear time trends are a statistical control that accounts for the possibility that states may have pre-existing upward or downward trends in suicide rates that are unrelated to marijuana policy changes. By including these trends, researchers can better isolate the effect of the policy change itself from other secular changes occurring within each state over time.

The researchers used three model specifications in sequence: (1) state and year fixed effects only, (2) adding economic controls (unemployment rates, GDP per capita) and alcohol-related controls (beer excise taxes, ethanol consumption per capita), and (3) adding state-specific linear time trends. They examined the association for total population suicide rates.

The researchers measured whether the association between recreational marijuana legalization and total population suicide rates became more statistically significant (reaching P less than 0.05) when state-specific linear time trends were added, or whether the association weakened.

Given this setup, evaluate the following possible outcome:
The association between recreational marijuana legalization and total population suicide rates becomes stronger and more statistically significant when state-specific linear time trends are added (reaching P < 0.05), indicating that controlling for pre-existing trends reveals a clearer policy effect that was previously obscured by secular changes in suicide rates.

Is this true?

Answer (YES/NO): YES